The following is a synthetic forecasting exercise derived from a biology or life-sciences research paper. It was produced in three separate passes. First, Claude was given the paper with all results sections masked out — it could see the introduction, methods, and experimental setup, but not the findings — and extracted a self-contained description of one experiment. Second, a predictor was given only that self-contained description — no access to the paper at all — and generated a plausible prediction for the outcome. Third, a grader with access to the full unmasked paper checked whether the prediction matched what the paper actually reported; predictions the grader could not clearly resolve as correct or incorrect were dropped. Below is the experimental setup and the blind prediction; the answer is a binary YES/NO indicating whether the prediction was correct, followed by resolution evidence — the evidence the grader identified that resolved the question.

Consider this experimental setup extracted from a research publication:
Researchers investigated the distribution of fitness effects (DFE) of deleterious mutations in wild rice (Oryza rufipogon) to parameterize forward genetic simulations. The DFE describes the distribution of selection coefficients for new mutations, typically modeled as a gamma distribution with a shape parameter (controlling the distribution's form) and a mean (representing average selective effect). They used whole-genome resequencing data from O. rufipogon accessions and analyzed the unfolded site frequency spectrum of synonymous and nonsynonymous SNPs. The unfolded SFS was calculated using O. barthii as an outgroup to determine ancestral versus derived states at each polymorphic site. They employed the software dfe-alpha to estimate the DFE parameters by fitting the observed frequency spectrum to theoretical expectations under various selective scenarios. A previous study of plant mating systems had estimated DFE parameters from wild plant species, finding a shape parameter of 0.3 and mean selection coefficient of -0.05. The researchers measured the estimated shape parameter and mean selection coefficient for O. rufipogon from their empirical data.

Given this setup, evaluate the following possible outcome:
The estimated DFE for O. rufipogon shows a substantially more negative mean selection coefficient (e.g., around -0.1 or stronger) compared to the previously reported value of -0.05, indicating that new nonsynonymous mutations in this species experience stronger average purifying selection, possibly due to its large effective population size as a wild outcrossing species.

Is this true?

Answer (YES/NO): NO